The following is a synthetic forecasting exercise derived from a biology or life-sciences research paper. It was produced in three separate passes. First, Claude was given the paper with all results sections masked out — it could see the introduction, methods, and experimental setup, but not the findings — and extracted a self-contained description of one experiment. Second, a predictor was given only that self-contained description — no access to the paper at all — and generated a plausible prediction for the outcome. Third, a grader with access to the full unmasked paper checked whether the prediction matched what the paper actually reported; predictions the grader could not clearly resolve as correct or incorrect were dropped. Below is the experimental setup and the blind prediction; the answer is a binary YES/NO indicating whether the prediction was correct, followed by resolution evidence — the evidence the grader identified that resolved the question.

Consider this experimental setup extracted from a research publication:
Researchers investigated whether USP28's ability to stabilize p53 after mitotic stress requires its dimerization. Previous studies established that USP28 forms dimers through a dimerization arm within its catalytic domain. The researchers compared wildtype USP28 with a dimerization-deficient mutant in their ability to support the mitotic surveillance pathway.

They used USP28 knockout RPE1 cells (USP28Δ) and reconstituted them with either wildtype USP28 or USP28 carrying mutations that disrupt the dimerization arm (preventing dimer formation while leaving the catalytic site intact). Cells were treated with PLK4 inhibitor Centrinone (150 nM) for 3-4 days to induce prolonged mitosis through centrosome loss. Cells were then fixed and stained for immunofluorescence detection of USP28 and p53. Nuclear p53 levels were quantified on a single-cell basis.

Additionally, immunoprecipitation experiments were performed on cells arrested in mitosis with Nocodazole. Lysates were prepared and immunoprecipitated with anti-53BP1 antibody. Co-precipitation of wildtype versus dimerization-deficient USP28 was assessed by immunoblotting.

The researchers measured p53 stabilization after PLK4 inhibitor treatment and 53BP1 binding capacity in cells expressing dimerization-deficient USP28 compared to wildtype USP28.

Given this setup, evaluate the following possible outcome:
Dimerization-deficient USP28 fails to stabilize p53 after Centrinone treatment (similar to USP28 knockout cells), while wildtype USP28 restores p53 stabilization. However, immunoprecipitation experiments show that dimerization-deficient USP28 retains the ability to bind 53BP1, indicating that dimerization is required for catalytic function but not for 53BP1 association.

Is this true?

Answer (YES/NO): NO